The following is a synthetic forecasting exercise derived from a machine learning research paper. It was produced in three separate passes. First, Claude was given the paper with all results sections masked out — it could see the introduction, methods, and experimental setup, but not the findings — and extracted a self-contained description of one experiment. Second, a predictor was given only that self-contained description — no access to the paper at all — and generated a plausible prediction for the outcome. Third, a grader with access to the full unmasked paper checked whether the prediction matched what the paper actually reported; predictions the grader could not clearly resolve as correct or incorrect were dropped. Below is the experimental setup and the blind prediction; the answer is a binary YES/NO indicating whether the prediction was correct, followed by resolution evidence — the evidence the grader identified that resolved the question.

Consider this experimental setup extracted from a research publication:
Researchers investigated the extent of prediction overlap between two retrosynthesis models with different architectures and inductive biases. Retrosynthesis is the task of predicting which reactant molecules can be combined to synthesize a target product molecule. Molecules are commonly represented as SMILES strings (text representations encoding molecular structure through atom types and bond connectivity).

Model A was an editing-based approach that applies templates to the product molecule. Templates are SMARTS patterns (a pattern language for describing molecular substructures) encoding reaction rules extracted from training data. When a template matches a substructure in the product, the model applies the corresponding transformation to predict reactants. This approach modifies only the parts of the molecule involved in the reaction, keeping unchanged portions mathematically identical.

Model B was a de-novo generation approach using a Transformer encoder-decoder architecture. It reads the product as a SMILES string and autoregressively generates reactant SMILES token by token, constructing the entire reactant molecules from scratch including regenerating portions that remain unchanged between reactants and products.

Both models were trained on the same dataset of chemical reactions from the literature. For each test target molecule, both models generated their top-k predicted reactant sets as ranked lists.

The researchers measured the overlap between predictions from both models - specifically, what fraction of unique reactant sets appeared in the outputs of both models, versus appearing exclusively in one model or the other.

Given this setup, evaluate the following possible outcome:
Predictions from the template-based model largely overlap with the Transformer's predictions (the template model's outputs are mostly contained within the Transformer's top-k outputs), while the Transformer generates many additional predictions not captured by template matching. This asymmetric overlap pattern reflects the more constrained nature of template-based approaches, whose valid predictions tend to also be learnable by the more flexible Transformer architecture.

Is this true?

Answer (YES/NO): NO